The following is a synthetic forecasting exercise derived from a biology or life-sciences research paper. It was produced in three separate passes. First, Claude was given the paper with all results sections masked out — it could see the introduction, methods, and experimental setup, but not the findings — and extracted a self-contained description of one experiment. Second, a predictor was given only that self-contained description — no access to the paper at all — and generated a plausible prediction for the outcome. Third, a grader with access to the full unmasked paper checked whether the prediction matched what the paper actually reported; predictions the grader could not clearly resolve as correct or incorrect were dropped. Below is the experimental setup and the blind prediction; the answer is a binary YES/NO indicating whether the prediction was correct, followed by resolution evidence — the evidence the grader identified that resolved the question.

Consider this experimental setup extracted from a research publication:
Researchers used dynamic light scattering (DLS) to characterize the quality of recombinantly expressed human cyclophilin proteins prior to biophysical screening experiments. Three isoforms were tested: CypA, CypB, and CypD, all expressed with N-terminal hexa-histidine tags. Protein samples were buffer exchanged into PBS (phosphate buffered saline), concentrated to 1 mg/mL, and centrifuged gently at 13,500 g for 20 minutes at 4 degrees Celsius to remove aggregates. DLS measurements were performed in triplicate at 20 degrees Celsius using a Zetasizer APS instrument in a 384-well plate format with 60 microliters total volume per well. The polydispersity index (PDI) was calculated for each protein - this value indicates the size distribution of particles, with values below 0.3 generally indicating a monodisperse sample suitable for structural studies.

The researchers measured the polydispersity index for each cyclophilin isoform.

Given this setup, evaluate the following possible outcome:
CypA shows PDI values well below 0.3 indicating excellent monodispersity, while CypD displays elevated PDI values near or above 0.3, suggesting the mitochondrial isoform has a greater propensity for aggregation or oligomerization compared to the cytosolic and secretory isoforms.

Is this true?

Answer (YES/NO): NO